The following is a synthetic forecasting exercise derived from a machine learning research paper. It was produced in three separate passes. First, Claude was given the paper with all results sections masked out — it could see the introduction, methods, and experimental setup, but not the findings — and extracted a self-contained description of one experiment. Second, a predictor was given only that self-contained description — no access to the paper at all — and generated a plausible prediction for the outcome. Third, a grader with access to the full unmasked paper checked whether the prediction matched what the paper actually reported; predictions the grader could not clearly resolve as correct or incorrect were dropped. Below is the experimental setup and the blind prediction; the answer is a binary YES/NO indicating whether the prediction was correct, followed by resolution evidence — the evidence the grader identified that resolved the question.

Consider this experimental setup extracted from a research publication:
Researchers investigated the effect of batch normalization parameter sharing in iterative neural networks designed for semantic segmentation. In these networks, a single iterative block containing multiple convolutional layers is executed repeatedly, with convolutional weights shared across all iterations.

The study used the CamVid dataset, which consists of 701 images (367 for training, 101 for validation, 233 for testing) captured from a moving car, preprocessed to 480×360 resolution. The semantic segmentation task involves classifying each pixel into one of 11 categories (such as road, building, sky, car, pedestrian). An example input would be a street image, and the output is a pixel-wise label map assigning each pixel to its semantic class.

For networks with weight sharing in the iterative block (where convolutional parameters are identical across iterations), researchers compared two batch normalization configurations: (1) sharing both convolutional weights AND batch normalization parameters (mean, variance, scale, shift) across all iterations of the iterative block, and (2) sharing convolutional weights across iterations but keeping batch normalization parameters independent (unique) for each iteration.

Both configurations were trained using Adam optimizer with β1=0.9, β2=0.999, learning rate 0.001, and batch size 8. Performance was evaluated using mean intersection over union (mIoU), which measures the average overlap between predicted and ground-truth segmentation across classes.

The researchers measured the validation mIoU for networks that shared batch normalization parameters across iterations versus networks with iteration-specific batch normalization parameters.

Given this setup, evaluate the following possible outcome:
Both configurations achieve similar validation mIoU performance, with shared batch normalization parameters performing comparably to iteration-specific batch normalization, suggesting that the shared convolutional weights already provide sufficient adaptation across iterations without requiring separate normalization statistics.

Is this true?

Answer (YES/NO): NO